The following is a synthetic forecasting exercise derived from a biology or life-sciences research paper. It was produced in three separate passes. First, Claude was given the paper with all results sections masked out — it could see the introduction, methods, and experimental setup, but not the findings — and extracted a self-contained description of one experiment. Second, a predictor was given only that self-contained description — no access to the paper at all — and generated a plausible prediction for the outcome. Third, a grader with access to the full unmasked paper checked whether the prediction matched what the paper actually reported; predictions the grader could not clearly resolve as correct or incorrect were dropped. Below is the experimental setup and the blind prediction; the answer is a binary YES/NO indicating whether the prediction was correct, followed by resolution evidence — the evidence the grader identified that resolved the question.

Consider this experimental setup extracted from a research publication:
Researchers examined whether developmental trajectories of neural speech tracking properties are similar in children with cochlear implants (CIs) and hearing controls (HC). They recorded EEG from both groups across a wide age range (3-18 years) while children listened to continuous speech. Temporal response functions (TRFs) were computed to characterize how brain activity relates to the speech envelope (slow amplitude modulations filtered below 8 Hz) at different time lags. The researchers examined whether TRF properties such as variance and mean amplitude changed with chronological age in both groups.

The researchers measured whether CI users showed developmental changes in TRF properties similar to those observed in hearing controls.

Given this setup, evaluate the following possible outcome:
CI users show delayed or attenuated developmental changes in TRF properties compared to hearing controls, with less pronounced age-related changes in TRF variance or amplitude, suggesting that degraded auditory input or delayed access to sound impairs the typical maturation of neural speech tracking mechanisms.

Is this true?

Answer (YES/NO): NO